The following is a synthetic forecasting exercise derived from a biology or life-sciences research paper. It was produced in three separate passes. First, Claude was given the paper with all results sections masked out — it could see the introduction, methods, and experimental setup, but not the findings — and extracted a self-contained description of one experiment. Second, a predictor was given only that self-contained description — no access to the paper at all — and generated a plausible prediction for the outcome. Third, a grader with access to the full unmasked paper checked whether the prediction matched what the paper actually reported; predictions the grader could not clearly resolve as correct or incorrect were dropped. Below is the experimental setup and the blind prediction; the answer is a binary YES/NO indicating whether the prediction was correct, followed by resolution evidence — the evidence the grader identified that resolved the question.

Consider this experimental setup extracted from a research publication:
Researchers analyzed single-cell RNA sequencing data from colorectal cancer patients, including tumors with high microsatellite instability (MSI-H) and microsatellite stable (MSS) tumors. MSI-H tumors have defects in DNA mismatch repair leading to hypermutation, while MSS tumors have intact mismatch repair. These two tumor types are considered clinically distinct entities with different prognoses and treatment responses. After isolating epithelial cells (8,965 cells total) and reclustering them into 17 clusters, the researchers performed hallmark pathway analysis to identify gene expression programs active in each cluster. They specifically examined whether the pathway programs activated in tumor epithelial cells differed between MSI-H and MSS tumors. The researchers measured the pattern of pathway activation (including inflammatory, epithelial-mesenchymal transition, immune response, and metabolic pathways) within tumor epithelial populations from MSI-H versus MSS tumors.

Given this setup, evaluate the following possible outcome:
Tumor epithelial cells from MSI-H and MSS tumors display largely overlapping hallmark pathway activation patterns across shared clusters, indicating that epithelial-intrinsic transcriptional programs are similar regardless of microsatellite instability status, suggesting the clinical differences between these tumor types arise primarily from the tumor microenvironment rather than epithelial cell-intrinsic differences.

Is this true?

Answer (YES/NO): YES